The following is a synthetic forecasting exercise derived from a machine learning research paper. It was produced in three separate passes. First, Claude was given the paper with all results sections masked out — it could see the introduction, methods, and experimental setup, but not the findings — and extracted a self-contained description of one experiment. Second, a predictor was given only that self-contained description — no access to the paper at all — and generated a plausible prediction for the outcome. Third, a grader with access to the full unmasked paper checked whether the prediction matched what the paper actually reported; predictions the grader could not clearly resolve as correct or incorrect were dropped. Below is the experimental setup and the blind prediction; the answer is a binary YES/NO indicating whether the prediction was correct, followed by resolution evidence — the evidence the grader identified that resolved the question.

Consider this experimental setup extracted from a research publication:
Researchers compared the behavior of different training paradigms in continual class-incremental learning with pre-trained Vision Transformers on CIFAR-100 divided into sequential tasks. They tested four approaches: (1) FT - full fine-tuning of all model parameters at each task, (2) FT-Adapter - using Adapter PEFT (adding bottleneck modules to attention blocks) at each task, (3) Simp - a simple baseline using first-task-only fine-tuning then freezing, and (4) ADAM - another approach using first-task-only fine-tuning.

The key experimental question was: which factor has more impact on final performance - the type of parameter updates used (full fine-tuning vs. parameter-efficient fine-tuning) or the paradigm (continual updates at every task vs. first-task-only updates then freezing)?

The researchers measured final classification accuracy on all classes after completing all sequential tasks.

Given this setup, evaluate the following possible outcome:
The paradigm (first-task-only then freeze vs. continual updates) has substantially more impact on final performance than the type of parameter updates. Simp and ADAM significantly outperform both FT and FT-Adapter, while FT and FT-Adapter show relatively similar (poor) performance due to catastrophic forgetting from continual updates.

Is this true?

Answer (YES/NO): NO